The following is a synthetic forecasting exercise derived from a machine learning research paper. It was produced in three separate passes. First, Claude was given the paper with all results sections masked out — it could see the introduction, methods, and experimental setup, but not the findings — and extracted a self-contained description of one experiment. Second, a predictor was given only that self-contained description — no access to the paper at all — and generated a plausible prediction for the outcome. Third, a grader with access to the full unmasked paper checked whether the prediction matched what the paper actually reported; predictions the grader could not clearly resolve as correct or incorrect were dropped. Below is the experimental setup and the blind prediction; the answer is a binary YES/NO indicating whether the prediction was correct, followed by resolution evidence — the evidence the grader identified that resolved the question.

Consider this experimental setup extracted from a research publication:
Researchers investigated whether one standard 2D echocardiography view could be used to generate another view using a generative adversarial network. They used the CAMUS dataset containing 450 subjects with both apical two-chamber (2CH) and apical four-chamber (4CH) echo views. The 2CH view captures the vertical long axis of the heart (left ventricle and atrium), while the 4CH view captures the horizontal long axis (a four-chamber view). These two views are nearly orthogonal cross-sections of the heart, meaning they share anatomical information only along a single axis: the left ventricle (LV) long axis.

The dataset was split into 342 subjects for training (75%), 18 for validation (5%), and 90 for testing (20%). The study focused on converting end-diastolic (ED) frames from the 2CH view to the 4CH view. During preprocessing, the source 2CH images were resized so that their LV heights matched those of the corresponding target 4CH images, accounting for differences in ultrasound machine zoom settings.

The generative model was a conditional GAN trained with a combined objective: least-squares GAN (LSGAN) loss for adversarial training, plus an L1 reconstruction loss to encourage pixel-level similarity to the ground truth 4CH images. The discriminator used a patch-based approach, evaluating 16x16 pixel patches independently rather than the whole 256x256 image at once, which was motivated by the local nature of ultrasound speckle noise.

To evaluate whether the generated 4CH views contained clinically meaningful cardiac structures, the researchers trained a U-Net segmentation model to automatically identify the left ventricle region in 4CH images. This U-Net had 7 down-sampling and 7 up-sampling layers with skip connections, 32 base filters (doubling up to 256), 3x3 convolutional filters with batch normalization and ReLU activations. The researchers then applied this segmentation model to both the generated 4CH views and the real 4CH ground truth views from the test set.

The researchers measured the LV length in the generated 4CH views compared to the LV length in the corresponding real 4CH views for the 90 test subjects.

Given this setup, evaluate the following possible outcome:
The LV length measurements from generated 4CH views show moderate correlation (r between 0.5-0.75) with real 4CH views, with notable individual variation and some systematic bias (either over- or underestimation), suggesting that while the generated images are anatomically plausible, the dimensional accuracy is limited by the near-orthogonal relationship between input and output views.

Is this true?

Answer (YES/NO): NO